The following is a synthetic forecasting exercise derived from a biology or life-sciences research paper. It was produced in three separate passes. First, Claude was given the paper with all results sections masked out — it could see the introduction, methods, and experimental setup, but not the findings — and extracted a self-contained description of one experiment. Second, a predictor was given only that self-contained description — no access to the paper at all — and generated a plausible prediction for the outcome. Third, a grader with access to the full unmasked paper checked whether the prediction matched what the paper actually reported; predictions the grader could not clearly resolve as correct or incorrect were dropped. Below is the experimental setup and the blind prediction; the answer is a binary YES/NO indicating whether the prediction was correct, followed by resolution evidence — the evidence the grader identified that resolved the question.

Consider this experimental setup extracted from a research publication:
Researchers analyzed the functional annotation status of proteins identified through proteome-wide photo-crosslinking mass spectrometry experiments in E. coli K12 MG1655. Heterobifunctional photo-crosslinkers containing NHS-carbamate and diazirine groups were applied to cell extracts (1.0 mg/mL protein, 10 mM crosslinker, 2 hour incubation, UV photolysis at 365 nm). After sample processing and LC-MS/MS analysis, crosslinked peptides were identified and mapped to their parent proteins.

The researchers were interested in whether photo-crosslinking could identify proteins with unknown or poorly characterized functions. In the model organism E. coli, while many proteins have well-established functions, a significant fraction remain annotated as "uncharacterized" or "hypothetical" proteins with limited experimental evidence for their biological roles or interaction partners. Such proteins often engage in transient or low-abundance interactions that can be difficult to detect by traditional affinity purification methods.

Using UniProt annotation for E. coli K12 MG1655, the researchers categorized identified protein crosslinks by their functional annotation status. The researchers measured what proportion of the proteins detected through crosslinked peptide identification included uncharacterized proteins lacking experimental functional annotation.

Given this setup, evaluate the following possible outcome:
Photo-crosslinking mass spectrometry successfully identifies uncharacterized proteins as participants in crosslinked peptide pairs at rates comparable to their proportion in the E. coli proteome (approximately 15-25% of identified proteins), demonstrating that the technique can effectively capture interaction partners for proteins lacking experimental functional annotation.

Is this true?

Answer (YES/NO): NO